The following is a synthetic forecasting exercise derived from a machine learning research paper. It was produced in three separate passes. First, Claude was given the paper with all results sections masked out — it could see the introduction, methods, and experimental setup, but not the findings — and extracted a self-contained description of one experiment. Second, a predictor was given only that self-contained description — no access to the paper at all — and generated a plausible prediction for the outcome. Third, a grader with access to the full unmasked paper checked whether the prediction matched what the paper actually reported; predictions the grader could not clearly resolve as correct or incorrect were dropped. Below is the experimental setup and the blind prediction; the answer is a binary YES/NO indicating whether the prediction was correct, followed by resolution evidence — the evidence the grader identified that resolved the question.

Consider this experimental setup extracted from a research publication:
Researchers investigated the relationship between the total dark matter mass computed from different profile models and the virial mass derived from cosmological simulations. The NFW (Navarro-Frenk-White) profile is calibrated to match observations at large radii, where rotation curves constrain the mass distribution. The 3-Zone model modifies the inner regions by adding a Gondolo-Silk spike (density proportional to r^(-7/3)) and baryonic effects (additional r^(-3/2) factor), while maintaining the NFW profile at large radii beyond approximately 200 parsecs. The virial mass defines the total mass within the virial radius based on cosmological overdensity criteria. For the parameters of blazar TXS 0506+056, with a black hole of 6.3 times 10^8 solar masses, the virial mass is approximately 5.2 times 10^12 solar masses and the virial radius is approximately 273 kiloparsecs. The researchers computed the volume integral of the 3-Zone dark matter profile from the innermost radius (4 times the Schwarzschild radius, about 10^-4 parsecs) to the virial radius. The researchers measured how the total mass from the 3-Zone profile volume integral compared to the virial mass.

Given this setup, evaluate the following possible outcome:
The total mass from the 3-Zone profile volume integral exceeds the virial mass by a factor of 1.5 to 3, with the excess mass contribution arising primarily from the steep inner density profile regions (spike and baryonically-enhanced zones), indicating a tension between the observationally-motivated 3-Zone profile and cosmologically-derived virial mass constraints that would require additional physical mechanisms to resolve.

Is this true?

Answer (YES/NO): NO